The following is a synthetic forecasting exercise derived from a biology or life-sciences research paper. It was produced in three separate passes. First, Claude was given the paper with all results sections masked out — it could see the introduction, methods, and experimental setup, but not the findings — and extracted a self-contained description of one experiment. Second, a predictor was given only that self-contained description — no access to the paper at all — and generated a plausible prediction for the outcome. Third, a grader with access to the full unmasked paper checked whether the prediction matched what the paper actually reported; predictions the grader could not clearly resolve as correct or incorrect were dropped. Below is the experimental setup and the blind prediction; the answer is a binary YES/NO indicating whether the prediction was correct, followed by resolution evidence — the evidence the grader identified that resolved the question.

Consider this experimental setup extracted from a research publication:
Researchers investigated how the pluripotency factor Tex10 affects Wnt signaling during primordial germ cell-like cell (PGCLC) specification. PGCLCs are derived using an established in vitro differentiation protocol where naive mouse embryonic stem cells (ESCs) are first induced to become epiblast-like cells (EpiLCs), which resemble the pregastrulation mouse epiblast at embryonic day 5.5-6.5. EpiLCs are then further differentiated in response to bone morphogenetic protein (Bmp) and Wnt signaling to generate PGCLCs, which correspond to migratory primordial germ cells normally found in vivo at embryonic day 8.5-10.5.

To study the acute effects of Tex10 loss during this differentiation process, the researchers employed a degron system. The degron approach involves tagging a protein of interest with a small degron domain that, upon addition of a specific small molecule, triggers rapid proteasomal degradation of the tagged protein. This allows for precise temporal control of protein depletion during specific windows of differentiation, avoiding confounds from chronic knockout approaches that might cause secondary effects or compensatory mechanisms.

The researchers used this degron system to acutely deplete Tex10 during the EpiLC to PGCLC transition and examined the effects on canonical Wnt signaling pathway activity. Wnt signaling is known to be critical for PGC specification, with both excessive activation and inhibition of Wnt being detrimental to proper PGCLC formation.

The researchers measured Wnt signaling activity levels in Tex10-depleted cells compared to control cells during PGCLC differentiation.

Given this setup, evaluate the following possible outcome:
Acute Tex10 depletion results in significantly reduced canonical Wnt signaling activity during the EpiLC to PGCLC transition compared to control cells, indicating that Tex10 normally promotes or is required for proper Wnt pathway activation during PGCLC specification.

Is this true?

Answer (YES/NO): NO